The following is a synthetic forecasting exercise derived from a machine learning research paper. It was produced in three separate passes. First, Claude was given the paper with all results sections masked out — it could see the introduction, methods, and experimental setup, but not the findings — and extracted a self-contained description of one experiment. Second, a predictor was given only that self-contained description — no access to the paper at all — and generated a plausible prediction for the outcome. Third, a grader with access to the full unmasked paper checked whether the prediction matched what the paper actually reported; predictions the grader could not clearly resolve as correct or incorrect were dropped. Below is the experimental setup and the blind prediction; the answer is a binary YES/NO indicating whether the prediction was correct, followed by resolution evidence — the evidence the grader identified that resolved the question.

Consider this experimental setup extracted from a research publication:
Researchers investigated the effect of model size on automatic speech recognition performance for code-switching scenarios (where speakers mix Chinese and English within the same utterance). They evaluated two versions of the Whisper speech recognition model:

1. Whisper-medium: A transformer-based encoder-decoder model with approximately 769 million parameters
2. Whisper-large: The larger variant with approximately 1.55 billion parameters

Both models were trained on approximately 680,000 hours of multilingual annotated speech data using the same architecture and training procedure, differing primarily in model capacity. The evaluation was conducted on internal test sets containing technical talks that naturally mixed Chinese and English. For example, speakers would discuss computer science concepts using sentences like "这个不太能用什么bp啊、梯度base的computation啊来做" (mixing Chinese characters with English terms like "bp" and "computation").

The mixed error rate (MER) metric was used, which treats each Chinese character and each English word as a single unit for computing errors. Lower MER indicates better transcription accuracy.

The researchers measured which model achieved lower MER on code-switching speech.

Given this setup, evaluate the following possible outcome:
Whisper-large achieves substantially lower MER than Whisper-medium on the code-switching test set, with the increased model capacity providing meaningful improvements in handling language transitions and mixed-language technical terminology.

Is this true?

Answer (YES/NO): NO